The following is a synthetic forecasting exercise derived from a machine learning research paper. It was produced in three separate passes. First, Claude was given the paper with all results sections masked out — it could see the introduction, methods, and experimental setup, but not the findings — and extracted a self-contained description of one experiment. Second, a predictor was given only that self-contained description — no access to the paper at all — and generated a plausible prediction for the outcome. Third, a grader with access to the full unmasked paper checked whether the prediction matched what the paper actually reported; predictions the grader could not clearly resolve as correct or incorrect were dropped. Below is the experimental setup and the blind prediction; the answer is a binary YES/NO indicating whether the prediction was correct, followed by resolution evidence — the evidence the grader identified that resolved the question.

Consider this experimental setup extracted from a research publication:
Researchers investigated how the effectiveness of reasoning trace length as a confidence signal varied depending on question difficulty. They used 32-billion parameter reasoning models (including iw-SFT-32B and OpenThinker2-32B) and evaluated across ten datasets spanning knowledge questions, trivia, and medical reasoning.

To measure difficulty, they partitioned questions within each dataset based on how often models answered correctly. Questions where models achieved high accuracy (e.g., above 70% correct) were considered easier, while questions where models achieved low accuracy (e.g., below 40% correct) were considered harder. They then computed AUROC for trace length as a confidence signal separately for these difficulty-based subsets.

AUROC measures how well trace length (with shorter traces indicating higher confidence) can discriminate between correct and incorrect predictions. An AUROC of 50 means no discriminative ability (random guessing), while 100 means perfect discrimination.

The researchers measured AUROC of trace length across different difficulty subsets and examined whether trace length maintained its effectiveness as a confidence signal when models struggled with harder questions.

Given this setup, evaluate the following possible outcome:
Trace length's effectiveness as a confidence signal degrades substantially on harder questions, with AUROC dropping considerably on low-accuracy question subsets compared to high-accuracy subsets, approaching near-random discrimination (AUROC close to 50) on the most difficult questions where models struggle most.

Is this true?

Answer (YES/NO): NO